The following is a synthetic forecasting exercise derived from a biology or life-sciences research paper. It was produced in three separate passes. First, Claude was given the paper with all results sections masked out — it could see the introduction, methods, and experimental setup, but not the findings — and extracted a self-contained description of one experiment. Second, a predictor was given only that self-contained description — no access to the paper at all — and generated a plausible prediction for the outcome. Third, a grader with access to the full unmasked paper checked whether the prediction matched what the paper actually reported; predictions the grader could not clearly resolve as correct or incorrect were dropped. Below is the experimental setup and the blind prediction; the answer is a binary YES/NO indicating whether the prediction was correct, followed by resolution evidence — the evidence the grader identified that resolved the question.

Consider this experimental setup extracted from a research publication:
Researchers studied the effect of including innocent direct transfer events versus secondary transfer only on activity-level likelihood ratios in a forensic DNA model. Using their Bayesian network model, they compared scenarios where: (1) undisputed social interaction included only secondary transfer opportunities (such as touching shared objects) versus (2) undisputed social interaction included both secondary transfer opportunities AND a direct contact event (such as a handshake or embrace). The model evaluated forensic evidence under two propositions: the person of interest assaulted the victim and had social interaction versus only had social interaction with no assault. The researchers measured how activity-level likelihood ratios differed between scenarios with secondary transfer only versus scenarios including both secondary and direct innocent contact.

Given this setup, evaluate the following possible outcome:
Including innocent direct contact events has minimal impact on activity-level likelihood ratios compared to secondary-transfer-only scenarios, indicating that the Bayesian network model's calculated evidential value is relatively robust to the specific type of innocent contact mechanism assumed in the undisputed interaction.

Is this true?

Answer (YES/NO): NO